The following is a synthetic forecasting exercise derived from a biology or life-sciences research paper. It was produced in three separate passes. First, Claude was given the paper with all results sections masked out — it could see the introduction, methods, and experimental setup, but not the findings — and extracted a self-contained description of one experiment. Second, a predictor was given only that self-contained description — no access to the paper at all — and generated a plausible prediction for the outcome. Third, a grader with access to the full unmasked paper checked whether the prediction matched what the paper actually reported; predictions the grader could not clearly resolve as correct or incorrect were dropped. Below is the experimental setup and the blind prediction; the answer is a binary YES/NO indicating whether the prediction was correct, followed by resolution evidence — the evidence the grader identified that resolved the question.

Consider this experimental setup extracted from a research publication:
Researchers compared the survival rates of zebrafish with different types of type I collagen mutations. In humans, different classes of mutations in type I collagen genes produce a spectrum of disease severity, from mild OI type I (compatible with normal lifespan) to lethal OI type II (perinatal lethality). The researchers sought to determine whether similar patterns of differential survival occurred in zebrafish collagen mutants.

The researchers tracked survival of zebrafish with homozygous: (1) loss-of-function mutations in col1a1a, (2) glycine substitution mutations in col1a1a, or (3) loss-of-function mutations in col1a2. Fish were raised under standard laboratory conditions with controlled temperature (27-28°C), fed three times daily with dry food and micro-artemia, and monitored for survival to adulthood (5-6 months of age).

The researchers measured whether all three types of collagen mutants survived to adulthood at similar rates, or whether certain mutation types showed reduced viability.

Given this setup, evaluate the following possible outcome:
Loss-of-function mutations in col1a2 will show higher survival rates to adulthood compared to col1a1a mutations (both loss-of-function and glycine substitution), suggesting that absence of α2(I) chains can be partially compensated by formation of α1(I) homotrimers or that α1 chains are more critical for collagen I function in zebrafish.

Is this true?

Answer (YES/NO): YES